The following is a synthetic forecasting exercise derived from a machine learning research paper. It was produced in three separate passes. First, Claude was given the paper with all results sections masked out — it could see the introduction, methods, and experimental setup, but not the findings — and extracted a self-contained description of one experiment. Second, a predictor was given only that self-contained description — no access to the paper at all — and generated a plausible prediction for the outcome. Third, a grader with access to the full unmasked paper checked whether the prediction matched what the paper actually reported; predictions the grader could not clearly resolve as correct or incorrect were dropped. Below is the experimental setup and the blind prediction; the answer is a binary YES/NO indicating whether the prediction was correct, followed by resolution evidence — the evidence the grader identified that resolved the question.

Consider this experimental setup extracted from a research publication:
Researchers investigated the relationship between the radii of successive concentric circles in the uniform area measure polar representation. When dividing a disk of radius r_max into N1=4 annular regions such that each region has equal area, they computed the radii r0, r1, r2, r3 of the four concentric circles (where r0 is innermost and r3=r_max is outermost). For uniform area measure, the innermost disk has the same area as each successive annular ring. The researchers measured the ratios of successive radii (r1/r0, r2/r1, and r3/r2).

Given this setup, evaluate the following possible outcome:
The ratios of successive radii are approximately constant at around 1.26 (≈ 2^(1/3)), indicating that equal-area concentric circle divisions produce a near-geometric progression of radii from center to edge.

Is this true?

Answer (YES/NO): NO